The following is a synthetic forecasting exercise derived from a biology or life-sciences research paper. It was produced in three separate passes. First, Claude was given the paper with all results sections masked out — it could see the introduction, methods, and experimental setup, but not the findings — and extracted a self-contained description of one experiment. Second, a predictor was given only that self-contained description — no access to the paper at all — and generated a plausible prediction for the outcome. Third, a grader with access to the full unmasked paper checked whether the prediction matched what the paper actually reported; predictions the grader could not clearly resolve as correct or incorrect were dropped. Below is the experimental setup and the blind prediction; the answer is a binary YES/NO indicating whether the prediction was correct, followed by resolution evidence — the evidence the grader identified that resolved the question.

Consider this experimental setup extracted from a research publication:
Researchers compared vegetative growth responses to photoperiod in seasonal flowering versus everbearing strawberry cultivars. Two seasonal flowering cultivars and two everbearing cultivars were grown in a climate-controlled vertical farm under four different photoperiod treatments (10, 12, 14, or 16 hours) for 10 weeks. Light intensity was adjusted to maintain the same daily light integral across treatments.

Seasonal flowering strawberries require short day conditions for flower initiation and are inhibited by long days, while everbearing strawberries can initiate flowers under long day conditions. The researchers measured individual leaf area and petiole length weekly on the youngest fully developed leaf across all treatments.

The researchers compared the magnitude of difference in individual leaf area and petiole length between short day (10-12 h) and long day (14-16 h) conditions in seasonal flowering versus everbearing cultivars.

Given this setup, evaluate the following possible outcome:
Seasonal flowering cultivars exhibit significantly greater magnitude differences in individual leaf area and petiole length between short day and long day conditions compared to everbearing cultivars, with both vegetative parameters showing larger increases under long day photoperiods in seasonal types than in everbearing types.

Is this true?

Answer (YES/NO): NO